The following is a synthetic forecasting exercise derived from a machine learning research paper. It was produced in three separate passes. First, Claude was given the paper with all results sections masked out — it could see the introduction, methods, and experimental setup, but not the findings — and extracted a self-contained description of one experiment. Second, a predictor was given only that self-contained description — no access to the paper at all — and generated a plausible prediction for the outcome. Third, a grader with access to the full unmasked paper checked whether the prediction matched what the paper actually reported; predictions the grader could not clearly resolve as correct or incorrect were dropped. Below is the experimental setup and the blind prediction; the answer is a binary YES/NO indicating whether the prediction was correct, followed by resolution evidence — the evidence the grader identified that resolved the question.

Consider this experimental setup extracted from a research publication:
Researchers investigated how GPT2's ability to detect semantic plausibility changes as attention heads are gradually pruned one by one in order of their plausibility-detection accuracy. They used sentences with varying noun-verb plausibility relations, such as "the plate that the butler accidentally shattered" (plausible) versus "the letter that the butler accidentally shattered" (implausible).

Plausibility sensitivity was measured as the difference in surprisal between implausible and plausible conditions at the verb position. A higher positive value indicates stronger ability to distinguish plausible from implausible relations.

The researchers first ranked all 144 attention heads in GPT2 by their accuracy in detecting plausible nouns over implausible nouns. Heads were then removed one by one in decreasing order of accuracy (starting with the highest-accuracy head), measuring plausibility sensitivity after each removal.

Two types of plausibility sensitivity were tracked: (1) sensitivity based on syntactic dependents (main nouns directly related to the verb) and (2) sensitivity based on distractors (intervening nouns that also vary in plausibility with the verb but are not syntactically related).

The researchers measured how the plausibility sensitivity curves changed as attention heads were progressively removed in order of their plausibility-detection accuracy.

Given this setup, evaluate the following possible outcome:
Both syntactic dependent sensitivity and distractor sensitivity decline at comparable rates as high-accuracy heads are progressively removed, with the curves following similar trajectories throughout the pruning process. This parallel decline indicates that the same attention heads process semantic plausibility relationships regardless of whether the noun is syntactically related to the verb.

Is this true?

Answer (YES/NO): NO